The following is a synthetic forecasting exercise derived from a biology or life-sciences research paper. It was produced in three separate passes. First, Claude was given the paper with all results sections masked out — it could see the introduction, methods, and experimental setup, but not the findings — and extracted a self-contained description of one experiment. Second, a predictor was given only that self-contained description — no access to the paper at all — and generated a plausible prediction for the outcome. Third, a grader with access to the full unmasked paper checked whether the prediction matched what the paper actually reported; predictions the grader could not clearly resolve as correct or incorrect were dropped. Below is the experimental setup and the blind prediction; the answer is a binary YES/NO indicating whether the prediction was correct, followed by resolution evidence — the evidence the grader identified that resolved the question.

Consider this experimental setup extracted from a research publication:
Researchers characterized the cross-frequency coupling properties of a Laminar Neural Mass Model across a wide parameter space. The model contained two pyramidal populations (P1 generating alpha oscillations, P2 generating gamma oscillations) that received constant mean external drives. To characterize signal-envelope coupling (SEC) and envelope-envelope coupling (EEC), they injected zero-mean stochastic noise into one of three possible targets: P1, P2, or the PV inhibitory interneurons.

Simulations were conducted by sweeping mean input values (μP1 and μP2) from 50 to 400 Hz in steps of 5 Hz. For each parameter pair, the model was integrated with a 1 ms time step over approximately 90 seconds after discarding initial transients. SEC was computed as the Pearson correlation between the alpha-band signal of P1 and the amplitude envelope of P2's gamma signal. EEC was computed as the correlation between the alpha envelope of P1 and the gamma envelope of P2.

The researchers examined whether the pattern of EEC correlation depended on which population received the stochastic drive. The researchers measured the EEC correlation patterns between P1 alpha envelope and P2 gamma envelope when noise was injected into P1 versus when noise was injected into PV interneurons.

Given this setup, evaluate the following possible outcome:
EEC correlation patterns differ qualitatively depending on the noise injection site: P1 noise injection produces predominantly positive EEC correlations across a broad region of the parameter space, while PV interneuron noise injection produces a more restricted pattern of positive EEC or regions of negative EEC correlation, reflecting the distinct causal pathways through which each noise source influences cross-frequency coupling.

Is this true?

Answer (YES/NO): NO